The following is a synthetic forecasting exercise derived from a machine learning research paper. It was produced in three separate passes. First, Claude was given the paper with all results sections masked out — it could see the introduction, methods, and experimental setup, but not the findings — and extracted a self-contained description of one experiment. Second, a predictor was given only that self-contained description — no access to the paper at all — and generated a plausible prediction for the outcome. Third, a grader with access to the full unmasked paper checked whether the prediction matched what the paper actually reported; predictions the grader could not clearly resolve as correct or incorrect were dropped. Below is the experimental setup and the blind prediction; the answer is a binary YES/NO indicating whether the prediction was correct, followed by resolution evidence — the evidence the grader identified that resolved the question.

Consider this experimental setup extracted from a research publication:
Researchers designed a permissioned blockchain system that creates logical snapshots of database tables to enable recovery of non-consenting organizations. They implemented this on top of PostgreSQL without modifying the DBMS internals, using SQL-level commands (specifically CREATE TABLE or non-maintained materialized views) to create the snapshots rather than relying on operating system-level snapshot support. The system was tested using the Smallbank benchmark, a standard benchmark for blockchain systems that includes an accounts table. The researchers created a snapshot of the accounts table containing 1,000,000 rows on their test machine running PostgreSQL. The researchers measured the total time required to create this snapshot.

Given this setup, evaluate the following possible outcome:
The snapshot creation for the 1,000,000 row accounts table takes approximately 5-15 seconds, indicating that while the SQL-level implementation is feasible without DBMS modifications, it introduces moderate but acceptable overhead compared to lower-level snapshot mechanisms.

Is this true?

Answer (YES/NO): NO